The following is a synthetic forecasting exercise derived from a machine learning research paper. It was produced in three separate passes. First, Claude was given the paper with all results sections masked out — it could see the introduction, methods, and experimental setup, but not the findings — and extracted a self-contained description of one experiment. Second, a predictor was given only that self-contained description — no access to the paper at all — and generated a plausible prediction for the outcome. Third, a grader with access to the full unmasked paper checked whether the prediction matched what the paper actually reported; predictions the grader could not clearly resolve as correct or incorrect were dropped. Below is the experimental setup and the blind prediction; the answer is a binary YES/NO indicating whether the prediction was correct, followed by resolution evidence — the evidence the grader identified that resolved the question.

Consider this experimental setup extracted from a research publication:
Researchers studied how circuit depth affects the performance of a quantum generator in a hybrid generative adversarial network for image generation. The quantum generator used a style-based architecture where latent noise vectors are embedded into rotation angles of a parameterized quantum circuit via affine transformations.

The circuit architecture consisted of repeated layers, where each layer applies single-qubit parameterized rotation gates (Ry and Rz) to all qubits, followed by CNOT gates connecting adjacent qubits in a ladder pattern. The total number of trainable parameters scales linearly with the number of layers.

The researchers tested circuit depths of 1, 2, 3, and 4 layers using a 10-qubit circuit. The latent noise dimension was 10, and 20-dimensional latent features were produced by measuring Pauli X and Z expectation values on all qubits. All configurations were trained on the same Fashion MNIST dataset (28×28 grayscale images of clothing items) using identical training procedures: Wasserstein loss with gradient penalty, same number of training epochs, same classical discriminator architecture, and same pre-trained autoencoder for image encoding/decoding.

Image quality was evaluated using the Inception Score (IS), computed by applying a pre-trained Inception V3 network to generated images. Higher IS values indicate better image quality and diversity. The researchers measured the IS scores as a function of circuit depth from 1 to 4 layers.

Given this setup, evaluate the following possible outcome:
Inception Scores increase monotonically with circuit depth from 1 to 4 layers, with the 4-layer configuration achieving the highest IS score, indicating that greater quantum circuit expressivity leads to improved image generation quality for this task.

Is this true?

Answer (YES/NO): NO